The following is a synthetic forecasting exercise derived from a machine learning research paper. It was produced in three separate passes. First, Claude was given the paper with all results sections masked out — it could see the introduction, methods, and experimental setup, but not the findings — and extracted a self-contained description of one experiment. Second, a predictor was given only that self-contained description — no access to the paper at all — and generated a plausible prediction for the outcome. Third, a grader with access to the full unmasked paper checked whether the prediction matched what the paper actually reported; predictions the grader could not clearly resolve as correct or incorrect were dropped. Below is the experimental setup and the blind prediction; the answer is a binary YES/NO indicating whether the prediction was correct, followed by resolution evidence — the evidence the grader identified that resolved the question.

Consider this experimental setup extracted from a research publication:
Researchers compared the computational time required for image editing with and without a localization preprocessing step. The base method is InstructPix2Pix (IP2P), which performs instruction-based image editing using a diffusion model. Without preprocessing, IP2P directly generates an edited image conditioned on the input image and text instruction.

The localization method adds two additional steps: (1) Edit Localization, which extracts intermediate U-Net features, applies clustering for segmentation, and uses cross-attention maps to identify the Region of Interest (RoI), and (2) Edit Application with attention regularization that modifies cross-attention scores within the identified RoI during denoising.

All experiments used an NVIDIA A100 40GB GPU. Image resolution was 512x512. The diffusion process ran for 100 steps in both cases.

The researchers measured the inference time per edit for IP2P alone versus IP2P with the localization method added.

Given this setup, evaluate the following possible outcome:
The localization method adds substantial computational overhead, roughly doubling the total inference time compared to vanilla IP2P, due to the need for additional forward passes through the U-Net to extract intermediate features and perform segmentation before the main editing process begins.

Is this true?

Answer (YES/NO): NO